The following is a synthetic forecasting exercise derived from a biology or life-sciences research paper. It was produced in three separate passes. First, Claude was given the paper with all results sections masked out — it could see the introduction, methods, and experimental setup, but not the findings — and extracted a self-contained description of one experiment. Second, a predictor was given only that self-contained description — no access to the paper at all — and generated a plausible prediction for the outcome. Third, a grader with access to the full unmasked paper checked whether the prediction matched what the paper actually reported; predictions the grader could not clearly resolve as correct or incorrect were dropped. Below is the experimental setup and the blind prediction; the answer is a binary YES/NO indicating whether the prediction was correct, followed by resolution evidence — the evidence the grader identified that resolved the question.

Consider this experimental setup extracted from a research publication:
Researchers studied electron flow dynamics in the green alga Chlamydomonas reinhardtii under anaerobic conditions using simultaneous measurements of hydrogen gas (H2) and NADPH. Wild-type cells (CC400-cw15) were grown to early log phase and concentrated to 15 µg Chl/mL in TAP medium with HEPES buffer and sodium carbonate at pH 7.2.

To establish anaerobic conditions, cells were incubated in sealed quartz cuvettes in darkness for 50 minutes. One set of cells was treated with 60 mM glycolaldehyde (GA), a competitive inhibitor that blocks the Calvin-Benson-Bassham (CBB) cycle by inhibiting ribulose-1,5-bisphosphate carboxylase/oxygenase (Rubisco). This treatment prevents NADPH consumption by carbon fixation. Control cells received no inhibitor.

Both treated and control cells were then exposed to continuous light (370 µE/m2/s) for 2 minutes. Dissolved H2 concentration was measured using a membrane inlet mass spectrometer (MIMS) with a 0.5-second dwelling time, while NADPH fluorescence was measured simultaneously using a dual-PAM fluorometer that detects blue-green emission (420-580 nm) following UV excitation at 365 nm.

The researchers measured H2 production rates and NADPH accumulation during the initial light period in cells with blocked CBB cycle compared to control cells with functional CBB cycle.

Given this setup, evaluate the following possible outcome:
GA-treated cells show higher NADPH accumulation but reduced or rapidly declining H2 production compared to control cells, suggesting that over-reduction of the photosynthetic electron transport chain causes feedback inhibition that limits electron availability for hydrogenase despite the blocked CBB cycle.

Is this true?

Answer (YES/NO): NO